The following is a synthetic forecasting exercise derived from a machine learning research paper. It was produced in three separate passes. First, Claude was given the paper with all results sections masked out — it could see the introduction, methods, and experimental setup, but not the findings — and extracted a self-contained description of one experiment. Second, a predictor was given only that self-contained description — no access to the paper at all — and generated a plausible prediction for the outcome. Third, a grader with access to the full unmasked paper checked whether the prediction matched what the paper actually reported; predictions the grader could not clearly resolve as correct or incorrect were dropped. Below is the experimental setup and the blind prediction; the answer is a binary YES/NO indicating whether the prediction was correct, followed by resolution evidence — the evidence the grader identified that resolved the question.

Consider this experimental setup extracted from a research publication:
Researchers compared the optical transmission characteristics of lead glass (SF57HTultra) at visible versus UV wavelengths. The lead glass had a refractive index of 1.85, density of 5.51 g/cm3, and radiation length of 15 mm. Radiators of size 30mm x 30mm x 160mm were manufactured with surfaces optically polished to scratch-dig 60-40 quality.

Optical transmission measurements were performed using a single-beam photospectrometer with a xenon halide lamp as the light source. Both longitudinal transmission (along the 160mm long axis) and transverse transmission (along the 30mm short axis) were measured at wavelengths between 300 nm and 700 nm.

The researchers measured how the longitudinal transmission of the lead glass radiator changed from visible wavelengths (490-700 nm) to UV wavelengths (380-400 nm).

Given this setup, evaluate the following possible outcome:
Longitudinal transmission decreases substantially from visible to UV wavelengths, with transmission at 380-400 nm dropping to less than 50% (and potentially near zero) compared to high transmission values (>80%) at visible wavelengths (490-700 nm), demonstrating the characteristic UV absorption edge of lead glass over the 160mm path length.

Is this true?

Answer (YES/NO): YES